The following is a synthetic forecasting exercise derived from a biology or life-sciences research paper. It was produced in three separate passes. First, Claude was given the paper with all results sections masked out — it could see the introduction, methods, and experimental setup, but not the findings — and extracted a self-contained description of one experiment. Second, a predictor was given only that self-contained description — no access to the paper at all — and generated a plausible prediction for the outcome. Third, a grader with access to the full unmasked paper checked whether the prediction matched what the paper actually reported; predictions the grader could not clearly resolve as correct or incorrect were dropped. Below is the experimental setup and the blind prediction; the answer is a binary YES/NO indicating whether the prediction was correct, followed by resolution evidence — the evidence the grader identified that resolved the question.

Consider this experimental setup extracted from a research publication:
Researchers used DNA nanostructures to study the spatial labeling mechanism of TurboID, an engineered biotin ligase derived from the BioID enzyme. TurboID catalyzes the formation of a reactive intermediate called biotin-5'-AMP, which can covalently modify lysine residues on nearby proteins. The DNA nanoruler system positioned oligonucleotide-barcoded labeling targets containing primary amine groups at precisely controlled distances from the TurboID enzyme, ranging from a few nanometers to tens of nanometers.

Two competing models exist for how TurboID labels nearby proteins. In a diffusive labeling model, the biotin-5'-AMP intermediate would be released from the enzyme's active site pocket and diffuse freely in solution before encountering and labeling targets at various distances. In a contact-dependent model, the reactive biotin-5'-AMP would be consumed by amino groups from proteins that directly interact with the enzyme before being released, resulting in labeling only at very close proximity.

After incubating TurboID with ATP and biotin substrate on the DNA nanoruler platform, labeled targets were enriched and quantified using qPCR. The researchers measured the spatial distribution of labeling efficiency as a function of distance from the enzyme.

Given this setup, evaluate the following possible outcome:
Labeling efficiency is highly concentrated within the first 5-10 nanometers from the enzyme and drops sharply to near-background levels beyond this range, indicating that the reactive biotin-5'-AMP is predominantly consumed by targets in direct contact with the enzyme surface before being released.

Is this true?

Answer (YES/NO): YES